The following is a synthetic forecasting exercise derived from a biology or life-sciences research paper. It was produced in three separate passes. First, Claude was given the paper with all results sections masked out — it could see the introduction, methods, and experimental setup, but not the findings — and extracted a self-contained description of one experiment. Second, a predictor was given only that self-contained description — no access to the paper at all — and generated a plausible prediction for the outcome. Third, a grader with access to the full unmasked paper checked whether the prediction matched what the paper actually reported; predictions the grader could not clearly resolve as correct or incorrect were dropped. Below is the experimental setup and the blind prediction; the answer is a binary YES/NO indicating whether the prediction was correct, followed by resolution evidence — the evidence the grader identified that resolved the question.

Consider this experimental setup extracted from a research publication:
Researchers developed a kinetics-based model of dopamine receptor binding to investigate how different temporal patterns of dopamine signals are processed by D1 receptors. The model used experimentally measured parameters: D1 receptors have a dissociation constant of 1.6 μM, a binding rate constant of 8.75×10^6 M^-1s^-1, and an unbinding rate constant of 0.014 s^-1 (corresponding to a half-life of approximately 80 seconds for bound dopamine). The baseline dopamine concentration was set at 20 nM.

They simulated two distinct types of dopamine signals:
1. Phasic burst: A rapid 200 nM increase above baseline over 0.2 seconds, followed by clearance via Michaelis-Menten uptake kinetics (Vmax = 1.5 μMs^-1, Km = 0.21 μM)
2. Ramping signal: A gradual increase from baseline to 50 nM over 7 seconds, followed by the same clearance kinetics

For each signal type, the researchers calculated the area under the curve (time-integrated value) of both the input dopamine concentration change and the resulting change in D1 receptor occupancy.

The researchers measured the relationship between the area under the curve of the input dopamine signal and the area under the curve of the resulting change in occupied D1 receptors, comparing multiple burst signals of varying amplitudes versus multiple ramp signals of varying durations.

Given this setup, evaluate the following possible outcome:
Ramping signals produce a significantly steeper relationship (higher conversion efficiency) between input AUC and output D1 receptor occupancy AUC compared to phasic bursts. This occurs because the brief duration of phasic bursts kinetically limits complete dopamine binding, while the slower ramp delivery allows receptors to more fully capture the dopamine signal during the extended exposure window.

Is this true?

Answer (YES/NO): NO